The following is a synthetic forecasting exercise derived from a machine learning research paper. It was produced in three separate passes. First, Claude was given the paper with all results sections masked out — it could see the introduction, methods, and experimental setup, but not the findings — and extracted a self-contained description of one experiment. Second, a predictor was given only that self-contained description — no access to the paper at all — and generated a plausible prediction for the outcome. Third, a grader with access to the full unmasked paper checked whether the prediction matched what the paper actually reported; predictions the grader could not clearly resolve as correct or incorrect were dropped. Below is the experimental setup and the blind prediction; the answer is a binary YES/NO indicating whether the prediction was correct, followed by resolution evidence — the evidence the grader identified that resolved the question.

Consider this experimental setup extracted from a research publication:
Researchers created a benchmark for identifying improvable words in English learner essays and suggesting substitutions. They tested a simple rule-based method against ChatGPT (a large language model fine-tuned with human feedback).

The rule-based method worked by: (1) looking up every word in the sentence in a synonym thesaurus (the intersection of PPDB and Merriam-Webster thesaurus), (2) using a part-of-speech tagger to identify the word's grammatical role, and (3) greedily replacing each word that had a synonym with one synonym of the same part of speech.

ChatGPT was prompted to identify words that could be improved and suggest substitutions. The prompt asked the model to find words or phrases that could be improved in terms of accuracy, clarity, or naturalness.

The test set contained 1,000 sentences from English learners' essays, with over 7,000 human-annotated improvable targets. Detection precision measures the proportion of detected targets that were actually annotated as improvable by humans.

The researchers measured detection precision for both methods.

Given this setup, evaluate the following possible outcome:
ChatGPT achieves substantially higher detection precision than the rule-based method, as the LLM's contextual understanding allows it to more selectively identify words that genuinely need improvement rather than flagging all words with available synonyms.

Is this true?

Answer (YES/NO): NO